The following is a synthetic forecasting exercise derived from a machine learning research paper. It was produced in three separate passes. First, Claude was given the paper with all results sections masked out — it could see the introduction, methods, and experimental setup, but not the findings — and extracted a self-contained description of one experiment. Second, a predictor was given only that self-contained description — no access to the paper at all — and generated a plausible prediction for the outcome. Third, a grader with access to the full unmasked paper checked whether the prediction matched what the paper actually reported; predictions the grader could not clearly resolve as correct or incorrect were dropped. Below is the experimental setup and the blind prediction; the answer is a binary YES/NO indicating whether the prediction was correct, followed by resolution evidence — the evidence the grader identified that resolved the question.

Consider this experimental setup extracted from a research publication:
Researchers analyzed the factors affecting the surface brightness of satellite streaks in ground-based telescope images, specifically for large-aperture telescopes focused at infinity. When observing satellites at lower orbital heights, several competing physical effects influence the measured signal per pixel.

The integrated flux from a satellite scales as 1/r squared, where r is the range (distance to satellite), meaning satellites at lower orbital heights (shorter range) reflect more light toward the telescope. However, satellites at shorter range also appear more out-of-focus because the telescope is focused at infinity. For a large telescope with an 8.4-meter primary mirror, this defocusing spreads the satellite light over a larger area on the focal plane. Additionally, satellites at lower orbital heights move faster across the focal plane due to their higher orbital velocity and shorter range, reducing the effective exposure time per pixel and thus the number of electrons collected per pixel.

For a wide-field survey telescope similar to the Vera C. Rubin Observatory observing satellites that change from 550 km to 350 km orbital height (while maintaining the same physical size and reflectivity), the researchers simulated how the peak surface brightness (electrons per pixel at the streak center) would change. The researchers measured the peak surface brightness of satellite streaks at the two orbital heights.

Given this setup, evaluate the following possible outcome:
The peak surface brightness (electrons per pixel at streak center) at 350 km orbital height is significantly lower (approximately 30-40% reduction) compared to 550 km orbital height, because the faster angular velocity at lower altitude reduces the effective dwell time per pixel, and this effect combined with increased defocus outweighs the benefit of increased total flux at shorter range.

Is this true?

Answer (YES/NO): NO